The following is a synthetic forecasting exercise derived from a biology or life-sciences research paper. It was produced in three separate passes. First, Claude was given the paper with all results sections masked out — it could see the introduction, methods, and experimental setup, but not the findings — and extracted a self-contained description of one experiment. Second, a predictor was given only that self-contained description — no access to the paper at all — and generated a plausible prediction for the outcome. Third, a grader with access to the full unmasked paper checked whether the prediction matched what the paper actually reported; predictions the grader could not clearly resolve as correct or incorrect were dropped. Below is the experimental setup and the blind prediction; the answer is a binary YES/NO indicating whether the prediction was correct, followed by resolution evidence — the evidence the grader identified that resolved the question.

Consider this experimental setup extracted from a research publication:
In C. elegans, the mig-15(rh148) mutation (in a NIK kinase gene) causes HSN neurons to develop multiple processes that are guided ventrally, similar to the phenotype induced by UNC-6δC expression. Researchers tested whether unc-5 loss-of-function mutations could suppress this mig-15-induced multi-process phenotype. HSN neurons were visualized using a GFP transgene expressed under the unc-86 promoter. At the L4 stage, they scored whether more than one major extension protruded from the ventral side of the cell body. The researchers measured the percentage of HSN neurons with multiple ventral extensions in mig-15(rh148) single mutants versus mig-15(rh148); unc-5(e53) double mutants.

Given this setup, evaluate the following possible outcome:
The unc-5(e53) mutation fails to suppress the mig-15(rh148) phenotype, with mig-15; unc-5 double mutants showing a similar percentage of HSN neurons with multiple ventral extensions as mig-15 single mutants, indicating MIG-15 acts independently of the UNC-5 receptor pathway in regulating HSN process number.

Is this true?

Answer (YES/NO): NO